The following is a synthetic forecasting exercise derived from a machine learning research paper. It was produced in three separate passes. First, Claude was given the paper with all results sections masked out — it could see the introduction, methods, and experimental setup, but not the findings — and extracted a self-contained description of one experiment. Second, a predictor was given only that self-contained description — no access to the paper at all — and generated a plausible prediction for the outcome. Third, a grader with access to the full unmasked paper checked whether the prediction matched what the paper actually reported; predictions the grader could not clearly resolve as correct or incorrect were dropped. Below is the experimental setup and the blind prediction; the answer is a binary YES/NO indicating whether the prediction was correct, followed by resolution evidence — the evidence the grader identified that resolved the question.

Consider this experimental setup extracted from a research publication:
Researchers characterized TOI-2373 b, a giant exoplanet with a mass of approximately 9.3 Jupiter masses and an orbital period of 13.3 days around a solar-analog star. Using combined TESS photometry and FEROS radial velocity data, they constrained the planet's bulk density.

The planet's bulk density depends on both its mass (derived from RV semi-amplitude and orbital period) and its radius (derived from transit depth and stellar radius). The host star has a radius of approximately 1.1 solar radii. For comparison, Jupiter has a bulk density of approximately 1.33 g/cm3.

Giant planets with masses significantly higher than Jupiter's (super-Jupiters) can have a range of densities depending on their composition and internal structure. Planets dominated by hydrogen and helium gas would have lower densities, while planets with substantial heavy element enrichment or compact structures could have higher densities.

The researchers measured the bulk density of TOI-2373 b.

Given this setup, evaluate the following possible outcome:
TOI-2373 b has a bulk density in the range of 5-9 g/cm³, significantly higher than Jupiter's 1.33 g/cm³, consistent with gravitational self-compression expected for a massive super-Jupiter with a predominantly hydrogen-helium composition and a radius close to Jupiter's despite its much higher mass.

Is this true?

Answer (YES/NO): NO